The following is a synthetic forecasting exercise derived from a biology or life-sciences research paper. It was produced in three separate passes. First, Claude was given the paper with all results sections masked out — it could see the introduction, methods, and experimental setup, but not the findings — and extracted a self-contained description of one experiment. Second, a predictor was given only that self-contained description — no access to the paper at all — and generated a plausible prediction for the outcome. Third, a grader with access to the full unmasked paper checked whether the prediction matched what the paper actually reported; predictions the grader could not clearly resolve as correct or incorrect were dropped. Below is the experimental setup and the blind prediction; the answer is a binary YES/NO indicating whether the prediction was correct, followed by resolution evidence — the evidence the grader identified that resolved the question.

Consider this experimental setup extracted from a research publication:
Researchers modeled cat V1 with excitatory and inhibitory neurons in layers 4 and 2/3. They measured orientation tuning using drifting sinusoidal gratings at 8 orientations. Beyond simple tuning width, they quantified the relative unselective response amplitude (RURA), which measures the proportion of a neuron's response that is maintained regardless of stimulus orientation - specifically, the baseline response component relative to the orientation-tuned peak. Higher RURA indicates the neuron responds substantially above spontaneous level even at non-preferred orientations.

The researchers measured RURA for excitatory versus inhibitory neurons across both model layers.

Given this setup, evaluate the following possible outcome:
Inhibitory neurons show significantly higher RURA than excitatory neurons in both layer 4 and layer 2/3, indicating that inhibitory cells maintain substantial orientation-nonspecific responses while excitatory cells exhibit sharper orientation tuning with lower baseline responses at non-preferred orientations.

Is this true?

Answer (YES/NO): YES